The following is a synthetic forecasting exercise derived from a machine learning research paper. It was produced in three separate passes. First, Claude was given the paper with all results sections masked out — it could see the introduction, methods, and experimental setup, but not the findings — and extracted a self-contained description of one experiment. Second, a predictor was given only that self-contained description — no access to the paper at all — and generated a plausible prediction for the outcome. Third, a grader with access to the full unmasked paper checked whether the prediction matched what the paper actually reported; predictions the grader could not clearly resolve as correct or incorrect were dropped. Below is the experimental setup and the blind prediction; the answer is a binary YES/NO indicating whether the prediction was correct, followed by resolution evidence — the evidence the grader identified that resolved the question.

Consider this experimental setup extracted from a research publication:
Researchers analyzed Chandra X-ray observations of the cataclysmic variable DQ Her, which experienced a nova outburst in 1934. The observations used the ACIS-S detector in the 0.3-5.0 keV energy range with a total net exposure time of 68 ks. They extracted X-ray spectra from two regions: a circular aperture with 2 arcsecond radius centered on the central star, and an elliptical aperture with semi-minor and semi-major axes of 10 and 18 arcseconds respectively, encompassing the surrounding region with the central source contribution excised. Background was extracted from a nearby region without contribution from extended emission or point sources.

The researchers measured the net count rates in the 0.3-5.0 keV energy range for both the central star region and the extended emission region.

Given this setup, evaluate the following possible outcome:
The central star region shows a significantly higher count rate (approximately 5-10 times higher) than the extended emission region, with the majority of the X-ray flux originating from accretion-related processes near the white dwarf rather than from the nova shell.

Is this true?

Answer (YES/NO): NO